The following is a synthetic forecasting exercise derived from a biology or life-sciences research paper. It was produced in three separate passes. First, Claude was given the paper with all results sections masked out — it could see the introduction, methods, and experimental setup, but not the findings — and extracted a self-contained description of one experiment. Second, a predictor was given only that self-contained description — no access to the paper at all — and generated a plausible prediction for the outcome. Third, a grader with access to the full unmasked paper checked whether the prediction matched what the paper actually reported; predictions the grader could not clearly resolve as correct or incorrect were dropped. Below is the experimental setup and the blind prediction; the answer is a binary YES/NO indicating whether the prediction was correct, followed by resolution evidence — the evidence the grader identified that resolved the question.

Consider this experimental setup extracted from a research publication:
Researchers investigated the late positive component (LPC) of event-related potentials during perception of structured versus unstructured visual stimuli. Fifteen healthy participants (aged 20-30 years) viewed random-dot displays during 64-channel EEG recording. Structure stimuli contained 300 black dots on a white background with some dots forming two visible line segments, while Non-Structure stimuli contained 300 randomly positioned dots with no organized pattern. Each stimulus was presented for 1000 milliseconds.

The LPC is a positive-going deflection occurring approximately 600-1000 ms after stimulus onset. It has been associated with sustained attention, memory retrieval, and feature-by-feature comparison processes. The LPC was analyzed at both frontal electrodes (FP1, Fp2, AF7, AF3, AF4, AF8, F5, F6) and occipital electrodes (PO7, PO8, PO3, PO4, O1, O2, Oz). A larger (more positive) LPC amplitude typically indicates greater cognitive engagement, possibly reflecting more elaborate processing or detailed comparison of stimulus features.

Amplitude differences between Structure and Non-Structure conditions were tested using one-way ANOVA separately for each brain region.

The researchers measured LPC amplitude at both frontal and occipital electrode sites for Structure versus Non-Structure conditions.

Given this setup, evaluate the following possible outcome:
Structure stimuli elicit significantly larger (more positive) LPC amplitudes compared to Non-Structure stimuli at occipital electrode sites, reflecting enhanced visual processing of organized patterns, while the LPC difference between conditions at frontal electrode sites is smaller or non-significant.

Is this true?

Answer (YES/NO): NO